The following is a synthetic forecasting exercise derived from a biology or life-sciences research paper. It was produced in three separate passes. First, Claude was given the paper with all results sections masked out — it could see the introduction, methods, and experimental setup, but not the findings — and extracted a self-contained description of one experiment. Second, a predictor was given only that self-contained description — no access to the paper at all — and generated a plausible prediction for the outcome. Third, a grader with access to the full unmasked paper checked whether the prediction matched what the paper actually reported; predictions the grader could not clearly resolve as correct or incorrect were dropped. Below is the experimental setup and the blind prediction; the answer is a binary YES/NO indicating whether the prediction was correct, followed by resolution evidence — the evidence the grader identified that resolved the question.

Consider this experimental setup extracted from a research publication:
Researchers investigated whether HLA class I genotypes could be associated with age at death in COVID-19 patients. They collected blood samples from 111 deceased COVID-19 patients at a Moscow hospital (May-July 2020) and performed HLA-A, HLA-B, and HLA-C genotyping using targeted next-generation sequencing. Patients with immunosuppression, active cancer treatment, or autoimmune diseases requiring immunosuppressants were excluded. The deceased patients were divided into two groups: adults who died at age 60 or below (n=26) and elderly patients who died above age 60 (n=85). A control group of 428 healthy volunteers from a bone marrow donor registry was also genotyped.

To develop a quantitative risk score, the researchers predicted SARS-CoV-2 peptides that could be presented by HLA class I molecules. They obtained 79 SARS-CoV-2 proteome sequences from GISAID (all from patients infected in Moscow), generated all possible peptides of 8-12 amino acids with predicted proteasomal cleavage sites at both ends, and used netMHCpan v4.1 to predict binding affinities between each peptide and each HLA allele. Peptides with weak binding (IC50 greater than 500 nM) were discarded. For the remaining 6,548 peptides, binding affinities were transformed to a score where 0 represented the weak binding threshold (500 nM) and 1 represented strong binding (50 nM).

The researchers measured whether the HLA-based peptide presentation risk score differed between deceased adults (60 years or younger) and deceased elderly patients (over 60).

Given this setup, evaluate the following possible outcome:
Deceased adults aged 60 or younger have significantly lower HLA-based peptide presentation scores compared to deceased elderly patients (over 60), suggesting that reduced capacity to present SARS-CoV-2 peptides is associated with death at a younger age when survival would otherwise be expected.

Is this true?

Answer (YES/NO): NO